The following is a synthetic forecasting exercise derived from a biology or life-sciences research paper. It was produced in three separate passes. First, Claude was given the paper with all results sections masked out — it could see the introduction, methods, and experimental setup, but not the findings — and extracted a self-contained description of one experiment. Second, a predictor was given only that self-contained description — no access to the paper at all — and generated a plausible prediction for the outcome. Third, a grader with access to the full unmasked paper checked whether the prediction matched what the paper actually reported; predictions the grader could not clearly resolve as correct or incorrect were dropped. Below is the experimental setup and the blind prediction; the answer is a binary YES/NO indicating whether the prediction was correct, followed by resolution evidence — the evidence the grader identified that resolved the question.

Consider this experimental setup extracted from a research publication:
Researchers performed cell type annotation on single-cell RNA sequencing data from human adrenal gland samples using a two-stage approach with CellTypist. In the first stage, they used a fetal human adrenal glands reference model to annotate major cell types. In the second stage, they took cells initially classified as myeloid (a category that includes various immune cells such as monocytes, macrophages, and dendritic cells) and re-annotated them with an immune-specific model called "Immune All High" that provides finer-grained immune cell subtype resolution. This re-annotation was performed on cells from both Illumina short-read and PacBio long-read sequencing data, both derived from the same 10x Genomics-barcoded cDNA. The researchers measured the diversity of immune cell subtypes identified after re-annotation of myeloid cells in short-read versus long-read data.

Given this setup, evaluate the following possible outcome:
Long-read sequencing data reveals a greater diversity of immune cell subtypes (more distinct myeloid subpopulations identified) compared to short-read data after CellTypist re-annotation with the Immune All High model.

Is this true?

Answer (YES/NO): NO